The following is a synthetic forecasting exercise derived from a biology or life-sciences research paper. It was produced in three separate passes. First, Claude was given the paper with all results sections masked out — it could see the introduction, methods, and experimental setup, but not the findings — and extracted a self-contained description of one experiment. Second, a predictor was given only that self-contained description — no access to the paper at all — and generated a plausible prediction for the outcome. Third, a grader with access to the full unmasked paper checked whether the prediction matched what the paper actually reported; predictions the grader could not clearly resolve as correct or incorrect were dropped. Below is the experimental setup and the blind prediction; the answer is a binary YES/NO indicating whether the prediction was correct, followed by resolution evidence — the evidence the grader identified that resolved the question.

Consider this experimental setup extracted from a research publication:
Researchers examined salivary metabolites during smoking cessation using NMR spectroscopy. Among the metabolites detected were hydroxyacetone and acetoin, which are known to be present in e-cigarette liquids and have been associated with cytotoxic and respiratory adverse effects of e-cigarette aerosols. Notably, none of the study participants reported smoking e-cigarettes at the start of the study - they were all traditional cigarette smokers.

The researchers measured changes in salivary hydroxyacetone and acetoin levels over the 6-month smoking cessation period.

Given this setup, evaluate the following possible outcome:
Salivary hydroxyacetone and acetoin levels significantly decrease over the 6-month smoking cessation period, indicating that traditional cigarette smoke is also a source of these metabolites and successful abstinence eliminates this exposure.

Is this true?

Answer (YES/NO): YES